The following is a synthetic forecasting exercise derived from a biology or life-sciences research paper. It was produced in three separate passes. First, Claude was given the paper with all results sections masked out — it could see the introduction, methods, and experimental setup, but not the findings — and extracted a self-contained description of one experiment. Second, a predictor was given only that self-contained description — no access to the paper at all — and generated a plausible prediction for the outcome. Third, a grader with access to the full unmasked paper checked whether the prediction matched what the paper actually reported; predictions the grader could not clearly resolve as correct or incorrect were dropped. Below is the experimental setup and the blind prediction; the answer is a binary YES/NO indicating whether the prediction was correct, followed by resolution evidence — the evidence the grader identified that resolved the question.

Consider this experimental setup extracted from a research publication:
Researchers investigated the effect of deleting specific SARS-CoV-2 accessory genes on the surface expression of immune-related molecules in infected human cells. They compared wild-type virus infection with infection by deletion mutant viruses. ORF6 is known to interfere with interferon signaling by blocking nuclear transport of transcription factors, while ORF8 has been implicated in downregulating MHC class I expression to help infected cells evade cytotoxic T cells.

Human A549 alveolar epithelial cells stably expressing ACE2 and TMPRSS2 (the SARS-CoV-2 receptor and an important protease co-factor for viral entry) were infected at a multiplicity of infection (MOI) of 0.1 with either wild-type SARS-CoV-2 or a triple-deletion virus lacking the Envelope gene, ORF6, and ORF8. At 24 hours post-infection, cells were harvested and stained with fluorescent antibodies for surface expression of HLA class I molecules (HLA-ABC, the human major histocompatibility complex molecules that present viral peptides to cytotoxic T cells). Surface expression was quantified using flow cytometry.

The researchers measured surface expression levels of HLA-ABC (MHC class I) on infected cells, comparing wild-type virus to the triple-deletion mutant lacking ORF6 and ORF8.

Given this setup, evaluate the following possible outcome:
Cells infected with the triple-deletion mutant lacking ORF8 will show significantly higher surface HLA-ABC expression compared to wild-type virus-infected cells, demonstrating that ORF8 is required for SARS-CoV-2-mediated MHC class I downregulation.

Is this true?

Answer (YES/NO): NO